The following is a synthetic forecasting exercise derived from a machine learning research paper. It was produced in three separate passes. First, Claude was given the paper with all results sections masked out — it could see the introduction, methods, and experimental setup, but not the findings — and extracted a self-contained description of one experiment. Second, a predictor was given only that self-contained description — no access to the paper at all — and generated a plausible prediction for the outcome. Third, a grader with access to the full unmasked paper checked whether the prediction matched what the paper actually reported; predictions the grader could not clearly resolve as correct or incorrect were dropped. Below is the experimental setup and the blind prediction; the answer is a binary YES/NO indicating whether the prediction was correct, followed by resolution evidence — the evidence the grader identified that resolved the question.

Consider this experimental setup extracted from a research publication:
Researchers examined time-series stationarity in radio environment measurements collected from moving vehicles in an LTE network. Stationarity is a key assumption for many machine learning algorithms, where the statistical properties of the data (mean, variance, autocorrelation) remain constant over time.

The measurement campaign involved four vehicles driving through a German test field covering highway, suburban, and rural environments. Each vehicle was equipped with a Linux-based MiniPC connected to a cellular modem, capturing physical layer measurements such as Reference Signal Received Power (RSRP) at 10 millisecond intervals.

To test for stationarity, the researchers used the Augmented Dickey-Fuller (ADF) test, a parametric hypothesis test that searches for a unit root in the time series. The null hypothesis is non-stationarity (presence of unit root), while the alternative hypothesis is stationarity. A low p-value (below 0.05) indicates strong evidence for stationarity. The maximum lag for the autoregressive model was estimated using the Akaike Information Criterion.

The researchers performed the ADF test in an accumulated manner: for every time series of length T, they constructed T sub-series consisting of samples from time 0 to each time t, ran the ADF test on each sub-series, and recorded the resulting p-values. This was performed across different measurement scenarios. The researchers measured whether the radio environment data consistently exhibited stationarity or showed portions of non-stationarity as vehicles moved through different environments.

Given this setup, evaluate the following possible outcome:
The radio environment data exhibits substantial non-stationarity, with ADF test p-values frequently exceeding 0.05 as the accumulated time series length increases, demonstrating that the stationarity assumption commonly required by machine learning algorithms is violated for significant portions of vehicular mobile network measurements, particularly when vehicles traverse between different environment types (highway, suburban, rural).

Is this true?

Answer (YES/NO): NO